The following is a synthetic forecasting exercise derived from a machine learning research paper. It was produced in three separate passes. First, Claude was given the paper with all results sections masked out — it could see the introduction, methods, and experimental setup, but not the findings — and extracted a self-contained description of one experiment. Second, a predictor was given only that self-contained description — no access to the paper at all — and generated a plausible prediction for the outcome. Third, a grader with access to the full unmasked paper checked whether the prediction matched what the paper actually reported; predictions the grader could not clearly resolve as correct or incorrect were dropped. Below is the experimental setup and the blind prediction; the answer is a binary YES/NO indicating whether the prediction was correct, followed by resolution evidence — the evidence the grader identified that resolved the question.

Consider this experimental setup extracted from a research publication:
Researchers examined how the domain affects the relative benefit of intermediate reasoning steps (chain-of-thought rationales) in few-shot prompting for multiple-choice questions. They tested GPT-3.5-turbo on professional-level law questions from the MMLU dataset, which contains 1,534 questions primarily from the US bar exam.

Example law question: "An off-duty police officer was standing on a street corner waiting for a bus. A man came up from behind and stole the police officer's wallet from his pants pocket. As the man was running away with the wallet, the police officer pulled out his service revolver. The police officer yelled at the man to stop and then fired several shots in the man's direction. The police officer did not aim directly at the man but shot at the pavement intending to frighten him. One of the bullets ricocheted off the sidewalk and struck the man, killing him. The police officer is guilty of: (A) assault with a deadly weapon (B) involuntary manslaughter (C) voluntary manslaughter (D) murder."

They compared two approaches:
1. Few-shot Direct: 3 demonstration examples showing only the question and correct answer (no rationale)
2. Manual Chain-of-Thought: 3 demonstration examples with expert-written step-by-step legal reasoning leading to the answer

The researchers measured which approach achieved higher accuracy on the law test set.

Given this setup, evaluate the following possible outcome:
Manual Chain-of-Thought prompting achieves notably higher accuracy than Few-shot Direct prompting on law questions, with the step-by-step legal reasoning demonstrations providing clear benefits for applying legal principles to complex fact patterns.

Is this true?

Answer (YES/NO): NO